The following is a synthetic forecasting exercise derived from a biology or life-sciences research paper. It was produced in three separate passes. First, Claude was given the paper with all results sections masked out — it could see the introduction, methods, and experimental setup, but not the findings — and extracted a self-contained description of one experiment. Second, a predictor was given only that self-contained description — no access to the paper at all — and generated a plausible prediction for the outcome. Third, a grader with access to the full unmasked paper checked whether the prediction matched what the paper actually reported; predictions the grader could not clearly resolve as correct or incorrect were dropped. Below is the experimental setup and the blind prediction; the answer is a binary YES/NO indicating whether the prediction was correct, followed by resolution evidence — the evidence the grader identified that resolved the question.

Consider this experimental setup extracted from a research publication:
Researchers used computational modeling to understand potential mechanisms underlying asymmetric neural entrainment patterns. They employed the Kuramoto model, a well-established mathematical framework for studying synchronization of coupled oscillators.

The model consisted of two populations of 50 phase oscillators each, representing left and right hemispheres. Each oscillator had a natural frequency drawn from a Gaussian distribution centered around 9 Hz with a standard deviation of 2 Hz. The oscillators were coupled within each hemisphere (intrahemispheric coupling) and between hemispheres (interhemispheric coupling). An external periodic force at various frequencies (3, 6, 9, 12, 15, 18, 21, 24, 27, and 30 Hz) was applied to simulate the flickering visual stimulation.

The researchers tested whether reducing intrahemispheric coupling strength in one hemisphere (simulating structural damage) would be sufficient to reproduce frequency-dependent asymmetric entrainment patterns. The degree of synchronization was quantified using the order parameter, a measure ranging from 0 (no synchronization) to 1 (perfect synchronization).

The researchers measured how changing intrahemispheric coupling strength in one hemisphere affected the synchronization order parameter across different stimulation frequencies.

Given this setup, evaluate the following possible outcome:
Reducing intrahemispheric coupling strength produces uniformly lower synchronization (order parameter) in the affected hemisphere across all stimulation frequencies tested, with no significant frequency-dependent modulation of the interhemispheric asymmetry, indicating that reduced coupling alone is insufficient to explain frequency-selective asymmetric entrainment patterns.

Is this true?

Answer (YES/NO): NO